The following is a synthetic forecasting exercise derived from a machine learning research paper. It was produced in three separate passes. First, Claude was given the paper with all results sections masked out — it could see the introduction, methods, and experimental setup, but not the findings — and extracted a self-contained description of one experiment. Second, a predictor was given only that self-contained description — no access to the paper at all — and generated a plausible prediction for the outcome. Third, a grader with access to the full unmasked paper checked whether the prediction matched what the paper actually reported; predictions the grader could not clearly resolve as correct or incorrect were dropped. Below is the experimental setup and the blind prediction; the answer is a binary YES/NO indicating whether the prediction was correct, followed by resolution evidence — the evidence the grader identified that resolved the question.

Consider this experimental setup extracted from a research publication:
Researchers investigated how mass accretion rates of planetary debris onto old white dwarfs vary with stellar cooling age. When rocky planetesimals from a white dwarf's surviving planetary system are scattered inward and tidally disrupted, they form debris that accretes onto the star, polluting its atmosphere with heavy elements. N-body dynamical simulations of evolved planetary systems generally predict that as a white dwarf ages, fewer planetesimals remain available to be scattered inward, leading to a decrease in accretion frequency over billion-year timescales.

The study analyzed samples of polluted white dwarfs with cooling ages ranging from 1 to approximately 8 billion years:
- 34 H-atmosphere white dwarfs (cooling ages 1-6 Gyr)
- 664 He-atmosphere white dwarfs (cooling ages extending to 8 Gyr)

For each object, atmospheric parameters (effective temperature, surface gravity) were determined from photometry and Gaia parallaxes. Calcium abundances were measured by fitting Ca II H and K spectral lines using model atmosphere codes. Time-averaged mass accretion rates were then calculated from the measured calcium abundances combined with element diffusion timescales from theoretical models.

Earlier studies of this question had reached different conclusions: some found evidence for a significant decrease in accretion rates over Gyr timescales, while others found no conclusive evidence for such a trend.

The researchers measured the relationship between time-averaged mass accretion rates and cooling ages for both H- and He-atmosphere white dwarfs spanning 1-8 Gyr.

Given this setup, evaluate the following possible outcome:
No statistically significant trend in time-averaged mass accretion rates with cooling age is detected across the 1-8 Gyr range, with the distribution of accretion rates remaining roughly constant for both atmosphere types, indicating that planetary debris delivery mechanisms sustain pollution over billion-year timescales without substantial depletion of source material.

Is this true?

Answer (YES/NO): NO